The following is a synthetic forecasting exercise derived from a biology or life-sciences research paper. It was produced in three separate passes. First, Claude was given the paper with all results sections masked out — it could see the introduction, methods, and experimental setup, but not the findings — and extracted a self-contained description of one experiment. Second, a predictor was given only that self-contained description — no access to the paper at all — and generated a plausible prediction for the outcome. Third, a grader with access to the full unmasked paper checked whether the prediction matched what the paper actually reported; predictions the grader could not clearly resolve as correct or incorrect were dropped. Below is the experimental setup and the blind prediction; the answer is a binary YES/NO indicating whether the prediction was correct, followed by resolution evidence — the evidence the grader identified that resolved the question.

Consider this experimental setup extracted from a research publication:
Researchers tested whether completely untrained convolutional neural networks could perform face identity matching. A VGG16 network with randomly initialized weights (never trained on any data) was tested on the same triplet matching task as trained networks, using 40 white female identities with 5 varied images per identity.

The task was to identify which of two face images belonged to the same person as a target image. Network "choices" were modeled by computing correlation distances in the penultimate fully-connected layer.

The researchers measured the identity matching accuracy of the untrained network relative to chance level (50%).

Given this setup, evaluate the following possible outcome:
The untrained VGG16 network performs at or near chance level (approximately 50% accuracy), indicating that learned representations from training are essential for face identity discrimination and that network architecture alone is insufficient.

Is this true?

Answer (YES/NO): NO